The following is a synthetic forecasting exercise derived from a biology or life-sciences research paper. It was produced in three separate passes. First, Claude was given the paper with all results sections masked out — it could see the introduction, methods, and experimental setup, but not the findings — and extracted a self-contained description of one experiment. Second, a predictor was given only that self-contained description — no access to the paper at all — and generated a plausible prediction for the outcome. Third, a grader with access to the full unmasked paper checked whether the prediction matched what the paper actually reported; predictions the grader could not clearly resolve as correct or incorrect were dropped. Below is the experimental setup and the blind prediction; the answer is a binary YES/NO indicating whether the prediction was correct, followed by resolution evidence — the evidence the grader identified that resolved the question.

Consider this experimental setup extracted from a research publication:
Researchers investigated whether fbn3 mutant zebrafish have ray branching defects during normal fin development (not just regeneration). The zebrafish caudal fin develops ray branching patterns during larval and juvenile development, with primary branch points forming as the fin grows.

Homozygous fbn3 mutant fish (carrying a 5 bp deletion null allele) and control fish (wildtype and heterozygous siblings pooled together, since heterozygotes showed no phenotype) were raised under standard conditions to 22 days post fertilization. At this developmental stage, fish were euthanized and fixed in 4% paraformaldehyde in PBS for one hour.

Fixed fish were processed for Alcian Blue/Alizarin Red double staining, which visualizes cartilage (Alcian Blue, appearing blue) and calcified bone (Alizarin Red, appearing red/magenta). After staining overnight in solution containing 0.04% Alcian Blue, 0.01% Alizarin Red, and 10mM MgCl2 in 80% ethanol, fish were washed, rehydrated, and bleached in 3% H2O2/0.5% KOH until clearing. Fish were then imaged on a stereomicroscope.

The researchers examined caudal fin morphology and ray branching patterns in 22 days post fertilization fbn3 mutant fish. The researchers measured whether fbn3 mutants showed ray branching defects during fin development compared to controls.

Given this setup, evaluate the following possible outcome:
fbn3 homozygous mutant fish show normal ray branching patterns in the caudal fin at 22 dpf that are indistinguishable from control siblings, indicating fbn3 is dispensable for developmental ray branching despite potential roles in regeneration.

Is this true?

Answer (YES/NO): NO